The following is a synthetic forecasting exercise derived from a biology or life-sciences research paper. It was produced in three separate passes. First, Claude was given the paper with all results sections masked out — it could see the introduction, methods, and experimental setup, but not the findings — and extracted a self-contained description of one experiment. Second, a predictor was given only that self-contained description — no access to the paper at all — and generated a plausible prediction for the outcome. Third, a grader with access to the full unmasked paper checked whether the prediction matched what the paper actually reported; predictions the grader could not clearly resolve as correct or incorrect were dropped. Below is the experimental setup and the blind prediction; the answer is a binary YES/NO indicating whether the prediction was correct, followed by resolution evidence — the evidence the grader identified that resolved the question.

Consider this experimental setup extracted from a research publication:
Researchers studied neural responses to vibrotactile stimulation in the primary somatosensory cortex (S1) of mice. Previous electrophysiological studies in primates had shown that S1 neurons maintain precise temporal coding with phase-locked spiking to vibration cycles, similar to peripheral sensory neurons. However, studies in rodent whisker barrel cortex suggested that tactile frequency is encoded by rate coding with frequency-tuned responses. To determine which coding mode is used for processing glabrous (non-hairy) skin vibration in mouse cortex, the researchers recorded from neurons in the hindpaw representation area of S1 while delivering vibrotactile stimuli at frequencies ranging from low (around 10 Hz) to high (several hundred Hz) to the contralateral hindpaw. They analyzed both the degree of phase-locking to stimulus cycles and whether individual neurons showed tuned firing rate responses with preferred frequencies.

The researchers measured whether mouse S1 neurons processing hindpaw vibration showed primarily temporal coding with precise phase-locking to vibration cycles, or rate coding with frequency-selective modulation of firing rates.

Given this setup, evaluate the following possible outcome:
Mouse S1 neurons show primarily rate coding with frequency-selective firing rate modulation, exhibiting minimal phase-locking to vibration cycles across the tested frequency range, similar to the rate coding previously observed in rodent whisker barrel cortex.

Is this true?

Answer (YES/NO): YES